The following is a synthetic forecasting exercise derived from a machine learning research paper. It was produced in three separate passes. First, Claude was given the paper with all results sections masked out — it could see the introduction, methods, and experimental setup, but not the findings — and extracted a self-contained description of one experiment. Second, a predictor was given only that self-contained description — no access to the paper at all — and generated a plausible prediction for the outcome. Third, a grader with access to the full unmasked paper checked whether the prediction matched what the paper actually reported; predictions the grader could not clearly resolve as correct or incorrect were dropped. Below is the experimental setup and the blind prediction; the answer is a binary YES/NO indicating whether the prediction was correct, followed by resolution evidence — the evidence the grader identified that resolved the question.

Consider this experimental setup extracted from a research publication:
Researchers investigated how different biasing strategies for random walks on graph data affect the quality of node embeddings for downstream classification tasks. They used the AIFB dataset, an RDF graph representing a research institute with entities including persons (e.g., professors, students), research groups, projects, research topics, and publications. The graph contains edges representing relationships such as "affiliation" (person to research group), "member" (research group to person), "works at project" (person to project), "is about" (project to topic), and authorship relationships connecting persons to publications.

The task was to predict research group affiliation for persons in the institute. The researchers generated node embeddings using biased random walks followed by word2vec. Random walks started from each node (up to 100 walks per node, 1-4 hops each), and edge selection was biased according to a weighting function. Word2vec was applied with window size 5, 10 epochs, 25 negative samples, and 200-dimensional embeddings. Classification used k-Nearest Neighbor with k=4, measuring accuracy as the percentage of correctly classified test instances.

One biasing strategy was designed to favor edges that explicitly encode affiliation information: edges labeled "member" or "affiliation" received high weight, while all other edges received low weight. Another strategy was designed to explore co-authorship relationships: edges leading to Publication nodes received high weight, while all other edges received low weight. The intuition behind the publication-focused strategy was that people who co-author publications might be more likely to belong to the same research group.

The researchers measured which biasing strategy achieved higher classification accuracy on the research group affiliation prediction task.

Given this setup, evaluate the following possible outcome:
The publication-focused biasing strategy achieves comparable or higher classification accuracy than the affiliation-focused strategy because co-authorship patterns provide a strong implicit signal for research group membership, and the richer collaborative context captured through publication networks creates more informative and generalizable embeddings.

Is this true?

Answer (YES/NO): NO